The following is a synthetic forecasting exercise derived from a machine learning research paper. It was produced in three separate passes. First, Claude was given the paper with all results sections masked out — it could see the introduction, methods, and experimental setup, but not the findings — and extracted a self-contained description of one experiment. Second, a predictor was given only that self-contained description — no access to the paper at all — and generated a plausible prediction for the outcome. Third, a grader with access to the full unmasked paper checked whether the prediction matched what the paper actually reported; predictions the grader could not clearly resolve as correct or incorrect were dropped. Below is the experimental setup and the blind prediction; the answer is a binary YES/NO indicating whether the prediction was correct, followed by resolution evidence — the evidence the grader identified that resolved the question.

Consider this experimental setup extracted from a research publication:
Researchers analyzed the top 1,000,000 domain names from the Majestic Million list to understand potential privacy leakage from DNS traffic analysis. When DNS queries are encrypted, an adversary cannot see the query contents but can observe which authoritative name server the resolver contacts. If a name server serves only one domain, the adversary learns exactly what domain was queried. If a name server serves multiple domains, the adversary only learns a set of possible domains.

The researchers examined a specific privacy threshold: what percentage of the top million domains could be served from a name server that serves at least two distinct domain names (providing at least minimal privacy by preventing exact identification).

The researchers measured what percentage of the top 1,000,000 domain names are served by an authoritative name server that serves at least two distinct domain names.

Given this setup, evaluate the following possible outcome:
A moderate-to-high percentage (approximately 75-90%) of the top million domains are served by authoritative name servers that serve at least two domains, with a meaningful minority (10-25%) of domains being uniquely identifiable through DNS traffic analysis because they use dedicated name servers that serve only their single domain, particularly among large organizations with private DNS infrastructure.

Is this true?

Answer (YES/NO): NO